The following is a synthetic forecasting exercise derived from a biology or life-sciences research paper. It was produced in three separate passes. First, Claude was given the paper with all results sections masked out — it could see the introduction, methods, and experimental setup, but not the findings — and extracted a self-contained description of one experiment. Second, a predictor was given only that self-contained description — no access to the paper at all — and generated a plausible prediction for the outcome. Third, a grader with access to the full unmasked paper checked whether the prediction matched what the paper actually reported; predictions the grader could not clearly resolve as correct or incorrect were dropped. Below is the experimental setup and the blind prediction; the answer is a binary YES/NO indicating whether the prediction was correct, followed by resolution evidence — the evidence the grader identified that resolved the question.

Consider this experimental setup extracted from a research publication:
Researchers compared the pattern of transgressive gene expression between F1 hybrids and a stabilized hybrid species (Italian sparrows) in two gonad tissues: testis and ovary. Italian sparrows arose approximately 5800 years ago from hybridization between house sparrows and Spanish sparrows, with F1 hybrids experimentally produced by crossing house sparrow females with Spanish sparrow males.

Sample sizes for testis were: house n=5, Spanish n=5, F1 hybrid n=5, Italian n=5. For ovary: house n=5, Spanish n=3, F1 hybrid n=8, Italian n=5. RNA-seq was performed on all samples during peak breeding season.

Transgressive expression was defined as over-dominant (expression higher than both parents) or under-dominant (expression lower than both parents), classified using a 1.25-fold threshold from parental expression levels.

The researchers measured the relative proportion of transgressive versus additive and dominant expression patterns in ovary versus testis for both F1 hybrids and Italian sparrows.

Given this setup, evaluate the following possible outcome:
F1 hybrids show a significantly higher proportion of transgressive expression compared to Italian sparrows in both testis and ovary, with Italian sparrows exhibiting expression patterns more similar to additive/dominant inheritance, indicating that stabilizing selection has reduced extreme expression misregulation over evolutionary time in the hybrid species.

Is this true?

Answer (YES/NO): NO